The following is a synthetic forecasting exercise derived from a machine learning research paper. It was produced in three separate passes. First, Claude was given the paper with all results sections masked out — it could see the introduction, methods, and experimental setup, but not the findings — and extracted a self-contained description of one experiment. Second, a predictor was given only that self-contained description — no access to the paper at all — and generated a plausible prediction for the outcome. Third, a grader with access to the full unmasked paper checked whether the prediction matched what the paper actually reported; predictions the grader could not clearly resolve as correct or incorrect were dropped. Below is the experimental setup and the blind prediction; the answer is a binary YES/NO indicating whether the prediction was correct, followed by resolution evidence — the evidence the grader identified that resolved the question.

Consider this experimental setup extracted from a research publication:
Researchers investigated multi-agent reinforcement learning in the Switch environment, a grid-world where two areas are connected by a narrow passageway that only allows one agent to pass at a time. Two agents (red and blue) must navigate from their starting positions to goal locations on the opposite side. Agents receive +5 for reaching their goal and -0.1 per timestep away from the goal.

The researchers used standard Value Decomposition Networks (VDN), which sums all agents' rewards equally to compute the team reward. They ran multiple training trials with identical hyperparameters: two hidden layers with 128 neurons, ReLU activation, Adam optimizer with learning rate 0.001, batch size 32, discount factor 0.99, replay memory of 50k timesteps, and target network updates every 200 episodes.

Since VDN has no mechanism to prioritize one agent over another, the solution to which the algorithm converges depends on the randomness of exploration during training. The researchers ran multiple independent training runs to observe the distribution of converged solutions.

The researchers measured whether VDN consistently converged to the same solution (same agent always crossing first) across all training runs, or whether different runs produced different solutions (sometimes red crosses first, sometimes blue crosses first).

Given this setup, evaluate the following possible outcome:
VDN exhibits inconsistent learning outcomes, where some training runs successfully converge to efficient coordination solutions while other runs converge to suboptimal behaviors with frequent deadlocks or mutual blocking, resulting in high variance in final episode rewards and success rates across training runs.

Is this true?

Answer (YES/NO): NO